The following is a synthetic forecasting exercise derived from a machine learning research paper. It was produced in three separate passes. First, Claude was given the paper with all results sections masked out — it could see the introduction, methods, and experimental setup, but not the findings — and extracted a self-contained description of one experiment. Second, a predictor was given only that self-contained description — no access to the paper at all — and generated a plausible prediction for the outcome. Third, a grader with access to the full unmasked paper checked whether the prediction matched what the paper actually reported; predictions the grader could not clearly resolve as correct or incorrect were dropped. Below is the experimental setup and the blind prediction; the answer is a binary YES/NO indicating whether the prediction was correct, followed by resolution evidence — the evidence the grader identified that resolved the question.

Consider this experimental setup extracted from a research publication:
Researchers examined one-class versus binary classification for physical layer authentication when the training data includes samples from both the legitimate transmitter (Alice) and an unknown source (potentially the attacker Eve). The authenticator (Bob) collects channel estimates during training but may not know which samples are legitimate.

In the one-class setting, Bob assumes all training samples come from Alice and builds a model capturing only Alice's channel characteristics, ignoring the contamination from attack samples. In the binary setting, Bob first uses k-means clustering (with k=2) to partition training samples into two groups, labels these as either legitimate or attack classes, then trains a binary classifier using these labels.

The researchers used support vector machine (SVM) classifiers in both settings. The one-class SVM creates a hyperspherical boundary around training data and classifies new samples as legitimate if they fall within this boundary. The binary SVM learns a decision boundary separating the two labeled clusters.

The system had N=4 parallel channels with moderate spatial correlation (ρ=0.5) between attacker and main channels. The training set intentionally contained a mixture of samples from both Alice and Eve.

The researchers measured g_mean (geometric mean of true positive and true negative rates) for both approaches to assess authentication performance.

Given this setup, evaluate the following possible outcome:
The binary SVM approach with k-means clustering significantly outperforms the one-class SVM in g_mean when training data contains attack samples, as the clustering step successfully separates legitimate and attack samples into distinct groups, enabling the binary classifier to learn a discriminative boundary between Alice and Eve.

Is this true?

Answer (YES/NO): NO